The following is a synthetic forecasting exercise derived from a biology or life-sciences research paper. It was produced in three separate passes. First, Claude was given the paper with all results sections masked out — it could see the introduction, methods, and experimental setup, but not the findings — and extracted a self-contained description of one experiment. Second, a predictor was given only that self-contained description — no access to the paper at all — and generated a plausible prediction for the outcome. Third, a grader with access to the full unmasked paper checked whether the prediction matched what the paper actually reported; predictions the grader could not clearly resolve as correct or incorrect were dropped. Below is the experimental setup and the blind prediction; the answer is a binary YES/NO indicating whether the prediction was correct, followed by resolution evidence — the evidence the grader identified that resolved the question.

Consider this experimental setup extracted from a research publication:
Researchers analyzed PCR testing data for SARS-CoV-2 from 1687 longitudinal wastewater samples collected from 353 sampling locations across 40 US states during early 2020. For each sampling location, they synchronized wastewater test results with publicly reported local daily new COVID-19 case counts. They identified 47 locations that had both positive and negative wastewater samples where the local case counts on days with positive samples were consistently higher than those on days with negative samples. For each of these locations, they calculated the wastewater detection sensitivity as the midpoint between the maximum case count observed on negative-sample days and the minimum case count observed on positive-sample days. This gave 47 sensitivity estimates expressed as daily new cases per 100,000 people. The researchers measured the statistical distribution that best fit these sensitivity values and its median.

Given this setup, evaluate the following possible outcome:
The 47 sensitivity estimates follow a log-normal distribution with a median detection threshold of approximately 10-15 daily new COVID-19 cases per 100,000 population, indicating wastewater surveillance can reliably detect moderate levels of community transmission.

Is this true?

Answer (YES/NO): NO